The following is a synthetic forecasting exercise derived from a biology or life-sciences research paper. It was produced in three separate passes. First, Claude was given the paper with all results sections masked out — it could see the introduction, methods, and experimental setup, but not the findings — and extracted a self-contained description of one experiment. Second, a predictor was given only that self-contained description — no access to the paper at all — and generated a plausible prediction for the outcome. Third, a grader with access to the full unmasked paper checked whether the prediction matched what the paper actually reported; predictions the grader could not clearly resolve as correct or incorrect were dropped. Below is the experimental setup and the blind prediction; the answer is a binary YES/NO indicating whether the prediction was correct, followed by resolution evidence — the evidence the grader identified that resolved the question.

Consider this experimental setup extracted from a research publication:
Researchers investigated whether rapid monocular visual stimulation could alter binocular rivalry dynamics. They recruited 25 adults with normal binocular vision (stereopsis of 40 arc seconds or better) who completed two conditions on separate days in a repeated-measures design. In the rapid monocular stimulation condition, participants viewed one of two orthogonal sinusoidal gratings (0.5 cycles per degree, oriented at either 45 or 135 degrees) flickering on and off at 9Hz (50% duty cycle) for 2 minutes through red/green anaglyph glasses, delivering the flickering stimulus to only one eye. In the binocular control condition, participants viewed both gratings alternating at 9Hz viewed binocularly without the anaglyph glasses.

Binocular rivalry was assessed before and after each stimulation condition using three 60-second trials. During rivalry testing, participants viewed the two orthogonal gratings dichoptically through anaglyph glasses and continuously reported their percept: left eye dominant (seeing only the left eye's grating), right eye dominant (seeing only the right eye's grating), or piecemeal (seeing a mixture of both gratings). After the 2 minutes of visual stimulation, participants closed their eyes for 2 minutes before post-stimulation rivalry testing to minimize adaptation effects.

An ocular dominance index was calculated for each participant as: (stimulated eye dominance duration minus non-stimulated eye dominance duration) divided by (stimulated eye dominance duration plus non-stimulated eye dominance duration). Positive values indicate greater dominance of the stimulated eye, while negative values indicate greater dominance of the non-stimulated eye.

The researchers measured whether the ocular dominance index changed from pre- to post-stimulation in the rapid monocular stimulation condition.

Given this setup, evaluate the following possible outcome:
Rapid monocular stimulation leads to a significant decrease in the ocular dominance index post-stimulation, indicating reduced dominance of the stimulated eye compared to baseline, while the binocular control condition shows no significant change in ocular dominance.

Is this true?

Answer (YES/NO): YES